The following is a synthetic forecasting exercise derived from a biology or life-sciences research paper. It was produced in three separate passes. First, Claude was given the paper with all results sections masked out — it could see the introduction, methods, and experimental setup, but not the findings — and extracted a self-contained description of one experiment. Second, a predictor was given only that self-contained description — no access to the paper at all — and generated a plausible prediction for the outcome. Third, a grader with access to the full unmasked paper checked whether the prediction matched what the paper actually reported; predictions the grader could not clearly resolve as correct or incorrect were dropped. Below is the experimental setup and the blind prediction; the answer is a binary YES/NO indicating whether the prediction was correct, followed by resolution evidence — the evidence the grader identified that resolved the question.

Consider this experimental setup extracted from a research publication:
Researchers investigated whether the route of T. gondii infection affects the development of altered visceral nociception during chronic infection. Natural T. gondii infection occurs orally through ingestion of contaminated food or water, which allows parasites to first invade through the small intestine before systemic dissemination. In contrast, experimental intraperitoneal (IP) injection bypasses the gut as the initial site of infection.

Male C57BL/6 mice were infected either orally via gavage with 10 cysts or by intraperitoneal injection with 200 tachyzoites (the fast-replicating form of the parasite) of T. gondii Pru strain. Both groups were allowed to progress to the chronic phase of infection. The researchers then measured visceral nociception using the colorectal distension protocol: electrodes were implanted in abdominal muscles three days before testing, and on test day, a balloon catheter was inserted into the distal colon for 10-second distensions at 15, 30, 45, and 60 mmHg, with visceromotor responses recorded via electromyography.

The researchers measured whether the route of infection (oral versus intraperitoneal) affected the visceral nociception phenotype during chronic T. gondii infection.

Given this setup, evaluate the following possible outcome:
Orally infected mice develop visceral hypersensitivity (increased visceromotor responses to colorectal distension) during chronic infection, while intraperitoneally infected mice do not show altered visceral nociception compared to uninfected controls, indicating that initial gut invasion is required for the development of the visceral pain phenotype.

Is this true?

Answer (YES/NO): NO